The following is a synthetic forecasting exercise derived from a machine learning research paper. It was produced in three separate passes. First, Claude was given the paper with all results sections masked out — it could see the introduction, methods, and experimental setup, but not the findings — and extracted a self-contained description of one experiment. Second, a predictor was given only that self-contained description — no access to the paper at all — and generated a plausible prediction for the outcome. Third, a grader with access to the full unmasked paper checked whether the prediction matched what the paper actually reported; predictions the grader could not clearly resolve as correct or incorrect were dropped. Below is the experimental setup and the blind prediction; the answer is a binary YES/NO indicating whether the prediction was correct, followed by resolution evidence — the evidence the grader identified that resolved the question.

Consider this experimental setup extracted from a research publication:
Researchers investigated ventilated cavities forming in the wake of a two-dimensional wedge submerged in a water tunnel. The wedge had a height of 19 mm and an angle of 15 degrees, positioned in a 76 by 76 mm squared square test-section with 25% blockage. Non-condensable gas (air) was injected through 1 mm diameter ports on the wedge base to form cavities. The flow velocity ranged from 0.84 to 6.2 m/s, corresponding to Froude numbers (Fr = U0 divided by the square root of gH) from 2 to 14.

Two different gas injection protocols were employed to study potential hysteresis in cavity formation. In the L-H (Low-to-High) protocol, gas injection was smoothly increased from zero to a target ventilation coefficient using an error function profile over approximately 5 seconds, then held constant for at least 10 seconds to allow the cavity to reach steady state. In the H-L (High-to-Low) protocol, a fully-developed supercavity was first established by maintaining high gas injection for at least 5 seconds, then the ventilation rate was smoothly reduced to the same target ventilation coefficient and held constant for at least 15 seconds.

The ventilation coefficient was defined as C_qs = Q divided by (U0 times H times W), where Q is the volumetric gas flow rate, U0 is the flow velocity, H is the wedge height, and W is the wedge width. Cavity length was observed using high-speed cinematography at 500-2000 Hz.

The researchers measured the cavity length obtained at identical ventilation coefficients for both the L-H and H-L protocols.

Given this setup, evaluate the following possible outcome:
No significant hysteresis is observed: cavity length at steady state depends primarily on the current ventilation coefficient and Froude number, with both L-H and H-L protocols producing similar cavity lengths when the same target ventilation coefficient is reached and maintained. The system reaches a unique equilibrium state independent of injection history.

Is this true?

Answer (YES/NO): NO